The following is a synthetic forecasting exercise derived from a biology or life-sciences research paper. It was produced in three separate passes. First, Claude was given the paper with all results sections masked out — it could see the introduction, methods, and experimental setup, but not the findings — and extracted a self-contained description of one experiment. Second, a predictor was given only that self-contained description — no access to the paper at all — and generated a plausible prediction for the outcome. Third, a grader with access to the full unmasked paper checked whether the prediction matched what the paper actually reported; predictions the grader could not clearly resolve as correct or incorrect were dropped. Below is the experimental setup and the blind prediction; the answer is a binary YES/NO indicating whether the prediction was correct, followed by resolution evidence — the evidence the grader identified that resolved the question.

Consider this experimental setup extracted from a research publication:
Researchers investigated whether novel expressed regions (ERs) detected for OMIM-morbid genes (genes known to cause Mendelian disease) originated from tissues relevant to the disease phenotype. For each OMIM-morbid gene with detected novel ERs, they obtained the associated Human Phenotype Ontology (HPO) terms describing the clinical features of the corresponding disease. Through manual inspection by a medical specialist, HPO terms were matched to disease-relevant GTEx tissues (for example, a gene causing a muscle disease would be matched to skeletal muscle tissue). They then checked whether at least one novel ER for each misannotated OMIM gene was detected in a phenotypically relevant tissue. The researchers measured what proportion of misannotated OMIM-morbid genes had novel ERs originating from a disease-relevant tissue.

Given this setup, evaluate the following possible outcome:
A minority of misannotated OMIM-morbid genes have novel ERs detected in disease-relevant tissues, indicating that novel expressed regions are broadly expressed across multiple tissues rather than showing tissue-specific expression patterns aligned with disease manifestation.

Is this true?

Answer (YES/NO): NO